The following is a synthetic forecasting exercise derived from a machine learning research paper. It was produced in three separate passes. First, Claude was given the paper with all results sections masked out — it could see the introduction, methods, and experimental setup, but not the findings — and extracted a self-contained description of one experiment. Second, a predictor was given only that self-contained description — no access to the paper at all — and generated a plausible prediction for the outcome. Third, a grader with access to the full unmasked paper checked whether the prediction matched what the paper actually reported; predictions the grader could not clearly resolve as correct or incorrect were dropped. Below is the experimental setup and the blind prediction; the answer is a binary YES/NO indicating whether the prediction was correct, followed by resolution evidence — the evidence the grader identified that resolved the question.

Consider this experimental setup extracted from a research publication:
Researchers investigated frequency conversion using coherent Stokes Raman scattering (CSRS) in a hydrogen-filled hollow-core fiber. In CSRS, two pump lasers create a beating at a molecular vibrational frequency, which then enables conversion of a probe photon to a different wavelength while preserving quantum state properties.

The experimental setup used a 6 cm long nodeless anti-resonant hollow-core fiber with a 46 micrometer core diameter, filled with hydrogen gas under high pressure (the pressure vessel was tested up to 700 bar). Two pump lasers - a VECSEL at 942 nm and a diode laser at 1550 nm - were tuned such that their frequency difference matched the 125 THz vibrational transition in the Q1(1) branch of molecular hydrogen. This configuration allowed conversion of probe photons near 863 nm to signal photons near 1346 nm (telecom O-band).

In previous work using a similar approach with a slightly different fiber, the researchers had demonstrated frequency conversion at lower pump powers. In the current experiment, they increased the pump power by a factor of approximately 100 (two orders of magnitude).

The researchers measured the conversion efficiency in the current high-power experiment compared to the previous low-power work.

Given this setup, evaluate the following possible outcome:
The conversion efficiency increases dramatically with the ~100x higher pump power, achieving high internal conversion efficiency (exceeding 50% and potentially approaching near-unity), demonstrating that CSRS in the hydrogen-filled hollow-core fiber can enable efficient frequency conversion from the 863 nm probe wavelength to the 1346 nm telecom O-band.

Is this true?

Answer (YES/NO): NO